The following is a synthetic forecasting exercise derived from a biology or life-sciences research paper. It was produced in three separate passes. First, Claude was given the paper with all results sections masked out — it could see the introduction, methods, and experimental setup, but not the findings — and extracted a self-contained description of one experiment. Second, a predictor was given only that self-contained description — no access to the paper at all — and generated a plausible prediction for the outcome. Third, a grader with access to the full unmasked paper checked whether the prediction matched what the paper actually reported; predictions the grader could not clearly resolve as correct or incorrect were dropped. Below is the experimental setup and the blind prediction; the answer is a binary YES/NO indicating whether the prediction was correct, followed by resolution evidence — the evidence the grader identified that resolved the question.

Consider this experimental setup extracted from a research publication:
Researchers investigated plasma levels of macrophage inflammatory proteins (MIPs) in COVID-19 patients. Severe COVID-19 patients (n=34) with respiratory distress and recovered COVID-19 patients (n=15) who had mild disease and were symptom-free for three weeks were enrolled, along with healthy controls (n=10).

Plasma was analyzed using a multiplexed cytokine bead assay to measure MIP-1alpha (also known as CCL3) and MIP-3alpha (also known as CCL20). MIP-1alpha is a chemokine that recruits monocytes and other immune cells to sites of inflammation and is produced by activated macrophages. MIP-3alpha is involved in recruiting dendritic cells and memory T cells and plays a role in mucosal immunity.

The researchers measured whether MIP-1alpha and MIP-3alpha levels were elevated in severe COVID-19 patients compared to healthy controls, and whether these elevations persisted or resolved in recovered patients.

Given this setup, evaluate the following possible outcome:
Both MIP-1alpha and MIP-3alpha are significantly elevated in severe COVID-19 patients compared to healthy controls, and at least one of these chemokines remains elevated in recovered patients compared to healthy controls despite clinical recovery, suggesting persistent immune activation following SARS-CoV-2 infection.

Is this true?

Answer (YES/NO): YES